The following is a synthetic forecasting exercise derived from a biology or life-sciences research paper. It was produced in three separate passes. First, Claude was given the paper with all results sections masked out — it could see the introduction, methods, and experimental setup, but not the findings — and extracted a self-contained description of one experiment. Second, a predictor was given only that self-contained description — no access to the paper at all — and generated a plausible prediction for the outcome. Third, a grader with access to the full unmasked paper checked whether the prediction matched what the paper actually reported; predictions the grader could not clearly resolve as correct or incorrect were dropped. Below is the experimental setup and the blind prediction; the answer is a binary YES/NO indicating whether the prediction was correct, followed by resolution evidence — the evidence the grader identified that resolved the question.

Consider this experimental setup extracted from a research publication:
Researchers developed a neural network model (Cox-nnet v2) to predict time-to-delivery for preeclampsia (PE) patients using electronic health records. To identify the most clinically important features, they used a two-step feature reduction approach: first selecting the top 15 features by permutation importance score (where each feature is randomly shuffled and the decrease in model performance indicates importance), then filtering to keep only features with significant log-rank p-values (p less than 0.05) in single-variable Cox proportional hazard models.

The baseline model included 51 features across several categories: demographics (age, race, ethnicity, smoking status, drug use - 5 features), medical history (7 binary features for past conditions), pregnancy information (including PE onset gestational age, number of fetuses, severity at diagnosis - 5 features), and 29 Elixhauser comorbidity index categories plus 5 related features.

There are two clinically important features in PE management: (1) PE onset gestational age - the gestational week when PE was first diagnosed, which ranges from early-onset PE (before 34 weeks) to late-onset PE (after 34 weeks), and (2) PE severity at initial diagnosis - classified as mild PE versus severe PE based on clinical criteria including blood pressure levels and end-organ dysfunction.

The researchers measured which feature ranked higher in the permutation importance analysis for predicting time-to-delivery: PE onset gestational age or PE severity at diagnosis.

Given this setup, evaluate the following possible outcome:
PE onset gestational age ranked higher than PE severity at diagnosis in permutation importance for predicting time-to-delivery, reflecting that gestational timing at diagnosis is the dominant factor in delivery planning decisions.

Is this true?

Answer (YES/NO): YES